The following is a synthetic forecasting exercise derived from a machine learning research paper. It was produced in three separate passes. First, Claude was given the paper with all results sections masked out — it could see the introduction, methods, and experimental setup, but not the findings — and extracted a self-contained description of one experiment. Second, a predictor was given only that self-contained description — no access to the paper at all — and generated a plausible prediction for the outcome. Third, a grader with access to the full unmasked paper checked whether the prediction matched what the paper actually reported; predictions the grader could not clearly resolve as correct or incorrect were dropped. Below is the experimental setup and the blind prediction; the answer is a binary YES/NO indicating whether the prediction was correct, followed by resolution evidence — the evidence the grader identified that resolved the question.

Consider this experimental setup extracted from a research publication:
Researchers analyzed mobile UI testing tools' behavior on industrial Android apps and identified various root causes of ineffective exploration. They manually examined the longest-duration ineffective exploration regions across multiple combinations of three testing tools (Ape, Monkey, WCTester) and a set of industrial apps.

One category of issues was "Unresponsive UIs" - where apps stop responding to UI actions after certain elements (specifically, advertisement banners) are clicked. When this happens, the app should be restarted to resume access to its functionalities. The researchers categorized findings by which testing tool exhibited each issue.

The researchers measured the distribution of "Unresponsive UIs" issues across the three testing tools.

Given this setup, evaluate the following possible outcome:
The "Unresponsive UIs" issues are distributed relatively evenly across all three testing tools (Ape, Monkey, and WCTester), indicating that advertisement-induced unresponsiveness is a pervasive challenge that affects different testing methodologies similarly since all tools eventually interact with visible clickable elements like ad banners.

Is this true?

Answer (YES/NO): NO